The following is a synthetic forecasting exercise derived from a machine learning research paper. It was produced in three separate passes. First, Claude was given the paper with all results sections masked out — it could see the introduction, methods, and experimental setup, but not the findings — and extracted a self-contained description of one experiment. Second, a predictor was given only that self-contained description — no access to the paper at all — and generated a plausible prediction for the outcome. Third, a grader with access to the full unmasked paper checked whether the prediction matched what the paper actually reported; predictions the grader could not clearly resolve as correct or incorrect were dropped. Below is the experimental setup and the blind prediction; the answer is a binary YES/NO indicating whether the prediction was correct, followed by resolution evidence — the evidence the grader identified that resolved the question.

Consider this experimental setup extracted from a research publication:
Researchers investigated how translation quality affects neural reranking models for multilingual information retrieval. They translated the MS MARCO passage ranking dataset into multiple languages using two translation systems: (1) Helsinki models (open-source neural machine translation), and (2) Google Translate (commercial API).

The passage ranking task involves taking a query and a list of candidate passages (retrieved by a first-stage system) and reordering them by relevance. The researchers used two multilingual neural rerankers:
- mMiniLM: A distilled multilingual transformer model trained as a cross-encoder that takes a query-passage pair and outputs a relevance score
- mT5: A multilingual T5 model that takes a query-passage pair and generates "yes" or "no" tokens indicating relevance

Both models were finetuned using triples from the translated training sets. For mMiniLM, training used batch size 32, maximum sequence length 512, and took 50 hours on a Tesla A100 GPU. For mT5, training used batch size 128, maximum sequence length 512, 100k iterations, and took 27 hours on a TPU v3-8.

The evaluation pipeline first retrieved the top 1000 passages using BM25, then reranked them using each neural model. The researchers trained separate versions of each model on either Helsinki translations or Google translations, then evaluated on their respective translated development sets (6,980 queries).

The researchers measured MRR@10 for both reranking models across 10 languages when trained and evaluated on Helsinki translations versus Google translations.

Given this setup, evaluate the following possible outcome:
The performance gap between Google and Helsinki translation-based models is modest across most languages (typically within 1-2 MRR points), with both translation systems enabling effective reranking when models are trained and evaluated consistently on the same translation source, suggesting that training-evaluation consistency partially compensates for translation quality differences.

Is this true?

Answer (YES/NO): NO